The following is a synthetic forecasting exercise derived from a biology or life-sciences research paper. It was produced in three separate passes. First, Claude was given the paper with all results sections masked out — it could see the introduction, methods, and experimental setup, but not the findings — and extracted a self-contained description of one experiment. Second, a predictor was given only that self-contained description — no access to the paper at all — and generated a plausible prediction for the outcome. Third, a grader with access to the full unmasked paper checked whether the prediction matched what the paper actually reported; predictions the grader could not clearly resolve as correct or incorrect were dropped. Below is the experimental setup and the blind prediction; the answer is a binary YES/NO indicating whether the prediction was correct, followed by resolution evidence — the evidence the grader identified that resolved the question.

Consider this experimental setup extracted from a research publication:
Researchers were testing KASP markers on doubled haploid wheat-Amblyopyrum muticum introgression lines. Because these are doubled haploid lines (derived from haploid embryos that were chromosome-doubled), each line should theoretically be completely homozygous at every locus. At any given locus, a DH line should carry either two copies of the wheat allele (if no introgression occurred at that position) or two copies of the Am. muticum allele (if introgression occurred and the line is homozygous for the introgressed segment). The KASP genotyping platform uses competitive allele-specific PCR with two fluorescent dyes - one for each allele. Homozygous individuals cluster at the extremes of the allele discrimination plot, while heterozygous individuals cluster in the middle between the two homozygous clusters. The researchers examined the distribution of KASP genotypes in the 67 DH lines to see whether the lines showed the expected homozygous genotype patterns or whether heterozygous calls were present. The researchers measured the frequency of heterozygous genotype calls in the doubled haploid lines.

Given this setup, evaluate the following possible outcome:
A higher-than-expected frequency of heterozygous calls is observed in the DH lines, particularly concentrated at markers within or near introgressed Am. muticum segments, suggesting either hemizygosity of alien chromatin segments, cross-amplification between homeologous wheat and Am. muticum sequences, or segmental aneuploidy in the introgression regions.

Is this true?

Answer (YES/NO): NO